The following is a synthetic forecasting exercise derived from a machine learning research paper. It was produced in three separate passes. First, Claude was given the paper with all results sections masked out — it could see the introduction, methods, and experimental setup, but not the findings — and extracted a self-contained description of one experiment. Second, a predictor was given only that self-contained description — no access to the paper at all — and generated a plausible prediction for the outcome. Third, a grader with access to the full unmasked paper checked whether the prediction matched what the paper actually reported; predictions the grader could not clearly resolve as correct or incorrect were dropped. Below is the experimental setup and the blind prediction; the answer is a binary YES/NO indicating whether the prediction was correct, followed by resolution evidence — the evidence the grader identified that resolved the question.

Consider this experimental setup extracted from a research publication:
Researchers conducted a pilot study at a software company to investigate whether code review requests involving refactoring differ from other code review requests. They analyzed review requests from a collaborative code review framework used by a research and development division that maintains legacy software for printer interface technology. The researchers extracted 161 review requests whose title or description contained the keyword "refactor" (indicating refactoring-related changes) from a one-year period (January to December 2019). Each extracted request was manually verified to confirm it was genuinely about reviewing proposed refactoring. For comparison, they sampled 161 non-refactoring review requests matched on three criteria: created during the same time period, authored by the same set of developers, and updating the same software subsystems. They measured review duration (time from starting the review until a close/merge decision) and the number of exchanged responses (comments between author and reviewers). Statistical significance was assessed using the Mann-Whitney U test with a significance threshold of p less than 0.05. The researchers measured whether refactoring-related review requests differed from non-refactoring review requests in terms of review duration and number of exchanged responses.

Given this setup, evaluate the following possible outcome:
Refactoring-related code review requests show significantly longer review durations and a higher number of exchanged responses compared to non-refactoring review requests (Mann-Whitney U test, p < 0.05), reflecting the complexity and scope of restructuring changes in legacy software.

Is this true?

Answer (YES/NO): YES